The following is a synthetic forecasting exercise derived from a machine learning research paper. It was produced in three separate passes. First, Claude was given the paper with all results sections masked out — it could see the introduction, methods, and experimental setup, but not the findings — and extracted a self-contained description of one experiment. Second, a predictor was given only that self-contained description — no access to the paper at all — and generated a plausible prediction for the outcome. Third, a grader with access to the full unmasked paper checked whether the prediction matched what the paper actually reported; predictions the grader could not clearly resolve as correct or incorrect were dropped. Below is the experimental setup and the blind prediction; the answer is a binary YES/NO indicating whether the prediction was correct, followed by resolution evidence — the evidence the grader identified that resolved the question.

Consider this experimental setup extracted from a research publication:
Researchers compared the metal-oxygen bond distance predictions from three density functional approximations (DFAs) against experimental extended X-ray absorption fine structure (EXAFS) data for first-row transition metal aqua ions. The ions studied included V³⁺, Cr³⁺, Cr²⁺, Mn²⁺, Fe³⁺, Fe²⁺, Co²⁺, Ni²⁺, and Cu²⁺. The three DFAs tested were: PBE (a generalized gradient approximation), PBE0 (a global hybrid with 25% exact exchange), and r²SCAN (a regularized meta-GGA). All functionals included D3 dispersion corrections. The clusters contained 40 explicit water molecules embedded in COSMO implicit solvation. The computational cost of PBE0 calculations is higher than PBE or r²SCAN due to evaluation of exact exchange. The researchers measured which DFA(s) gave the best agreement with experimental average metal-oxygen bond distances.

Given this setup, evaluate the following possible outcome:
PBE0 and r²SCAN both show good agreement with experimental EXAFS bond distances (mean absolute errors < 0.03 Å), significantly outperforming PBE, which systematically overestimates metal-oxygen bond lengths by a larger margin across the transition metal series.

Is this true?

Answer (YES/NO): NO